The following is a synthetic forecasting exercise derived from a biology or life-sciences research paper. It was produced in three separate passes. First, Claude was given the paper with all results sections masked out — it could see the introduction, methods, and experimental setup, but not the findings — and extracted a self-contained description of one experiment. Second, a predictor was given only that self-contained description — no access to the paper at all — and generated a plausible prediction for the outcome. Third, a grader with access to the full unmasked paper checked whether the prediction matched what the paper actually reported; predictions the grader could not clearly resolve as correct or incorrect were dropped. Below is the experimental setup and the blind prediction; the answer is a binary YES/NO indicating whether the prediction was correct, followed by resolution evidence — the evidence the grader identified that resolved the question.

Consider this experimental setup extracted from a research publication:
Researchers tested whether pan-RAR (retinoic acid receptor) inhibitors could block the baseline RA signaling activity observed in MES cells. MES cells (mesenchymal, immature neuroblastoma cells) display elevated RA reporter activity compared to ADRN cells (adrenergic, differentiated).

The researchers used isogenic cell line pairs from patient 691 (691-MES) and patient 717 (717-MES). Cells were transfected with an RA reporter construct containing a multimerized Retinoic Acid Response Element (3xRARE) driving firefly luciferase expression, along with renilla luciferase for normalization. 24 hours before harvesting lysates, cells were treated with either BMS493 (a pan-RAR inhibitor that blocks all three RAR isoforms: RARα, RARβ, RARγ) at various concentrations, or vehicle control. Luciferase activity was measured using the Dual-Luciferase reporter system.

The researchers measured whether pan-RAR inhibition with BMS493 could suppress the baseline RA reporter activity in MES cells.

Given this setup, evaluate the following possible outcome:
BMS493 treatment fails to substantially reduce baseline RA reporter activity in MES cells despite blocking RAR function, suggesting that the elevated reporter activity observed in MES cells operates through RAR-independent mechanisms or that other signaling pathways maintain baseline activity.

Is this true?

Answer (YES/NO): NO